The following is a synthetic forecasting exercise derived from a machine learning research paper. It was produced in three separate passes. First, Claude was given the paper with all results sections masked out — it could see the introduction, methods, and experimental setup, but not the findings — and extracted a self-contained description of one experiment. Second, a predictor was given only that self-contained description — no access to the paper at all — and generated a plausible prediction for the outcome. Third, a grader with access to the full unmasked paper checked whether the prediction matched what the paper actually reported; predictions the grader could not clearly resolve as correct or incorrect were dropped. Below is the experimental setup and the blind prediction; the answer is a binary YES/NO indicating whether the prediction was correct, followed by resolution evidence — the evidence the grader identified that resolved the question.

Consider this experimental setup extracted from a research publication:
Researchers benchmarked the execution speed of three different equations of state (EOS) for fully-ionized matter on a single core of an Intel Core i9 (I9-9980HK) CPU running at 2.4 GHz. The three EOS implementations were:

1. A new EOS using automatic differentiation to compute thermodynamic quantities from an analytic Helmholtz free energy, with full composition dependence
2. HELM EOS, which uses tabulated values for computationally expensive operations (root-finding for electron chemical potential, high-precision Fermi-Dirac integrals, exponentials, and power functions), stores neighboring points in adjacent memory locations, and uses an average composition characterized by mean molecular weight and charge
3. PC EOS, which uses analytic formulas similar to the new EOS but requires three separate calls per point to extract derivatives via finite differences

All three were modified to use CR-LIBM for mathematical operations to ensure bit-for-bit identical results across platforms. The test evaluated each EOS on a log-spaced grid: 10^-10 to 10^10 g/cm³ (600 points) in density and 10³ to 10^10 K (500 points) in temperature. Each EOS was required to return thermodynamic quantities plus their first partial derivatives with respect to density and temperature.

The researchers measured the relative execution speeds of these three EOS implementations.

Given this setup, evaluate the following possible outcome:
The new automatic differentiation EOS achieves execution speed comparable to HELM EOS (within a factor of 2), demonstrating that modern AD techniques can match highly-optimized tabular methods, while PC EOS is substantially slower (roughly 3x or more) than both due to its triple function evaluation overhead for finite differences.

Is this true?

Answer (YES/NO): NO